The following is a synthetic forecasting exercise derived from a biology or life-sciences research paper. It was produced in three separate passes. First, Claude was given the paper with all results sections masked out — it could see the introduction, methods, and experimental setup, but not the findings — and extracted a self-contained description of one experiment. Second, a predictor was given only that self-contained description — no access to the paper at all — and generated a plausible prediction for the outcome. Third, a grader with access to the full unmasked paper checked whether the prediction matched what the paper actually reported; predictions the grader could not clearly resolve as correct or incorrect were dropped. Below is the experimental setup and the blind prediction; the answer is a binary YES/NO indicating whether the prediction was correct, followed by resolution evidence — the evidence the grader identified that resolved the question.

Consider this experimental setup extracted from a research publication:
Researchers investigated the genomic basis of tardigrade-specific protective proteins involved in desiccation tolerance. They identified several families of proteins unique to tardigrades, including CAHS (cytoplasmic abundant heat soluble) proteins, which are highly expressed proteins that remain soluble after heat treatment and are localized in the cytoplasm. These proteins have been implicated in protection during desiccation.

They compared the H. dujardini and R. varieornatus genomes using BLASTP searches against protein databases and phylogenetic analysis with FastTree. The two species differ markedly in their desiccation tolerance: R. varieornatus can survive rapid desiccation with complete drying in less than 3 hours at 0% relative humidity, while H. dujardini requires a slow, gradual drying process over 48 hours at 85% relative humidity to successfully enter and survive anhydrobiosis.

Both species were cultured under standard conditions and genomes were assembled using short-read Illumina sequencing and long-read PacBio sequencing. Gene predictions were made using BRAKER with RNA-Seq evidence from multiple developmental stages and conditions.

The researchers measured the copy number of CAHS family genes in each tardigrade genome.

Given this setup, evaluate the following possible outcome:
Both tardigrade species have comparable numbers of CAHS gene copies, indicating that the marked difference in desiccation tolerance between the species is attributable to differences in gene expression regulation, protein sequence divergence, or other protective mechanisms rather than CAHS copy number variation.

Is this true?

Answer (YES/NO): YES